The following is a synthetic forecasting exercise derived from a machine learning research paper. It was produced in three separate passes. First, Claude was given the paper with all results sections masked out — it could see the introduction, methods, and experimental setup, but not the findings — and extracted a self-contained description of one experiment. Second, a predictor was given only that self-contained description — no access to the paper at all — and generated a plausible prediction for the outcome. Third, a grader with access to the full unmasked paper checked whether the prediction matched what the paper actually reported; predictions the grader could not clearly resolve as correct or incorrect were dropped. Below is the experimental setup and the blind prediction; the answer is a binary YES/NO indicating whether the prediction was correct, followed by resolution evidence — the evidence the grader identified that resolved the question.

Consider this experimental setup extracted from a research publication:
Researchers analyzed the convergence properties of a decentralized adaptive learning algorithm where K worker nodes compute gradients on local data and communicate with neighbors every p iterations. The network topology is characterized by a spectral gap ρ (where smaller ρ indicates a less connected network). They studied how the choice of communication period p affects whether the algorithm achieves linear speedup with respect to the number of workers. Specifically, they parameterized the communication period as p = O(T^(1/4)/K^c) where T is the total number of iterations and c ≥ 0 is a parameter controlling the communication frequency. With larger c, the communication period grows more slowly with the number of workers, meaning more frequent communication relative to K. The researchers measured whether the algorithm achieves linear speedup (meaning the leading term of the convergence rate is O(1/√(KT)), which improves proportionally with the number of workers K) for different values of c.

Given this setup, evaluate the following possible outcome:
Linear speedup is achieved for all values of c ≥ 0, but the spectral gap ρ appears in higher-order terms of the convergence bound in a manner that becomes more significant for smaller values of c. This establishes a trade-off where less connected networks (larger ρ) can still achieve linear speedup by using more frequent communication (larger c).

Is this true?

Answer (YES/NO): NO